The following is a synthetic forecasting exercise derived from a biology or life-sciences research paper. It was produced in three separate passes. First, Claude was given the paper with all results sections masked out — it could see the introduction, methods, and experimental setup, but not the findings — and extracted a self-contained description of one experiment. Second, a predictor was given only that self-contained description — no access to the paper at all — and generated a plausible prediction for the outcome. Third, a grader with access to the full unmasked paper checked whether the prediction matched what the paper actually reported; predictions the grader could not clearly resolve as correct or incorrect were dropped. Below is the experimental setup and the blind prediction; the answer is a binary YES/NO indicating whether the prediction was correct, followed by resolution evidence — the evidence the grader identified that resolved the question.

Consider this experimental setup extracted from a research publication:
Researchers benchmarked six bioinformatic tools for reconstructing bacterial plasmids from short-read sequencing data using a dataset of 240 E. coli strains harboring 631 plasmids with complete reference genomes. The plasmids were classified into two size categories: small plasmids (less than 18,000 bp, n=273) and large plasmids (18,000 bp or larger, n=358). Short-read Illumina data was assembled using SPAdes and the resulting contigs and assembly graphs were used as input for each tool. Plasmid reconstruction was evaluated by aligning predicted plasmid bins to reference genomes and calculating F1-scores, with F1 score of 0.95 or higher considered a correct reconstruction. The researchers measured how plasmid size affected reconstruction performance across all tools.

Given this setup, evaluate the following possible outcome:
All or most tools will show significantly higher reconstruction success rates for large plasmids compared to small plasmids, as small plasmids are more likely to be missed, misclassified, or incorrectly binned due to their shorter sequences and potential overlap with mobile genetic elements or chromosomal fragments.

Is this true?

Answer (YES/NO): NO